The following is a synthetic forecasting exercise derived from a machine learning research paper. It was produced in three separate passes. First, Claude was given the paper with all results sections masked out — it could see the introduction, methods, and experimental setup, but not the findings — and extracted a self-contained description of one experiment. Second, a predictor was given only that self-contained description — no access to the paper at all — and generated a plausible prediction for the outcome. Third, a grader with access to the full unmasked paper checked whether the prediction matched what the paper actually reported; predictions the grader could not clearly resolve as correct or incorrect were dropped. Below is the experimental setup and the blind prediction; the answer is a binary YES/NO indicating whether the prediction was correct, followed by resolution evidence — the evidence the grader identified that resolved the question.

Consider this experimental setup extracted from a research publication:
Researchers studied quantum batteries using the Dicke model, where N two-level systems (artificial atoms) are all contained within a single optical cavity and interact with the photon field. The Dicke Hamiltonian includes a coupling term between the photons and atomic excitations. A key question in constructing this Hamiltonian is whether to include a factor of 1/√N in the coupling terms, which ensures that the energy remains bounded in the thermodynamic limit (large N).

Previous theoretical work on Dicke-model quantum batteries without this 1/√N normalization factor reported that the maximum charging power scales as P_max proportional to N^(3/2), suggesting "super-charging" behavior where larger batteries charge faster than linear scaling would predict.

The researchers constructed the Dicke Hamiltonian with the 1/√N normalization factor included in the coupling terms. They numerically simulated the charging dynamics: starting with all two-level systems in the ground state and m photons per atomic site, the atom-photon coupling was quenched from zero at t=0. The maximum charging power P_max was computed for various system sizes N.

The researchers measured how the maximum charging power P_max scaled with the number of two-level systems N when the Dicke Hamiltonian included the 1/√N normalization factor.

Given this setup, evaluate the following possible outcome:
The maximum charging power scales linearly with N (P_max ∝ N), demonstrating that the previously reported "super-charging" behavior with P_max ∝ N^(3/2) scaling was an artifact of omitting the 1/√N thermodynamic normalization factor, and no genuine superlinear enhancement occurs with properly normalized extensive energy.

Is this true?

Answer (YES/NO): YES